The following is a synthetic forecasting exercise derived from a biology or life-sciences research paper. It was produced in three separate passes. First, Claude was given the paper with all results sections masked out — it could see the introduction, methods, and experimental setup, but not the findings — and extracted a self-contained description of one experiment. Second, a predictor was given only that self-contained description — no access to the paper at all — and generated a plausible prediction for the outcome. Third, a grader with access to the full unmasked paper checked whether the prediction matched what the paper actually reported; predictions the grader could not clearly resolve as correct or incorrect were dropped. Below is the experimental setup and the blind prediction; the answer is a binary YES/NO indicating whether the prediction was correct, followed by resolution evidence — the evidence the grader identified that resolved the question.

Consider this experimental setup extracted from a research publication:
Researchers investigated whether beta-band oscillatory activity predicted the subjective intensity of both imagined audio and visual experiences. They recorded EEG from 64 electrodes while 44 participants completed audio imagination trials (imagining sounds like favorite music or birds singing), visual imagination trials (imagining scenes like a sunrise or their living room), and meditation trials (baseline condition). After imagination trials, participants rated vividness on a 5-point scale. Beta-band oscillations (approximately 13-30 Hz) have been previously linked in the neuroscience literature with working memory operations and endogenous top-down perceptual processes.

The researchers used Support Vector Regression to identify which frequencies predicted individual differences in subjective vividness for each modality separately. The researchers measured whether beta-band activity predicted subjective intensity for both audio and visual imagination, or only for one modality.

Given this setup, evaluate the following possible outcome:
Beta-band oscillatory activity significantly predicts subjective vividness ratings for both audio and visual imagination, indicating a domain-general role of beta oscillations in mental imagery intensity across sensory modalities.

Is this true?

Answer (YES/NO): YES